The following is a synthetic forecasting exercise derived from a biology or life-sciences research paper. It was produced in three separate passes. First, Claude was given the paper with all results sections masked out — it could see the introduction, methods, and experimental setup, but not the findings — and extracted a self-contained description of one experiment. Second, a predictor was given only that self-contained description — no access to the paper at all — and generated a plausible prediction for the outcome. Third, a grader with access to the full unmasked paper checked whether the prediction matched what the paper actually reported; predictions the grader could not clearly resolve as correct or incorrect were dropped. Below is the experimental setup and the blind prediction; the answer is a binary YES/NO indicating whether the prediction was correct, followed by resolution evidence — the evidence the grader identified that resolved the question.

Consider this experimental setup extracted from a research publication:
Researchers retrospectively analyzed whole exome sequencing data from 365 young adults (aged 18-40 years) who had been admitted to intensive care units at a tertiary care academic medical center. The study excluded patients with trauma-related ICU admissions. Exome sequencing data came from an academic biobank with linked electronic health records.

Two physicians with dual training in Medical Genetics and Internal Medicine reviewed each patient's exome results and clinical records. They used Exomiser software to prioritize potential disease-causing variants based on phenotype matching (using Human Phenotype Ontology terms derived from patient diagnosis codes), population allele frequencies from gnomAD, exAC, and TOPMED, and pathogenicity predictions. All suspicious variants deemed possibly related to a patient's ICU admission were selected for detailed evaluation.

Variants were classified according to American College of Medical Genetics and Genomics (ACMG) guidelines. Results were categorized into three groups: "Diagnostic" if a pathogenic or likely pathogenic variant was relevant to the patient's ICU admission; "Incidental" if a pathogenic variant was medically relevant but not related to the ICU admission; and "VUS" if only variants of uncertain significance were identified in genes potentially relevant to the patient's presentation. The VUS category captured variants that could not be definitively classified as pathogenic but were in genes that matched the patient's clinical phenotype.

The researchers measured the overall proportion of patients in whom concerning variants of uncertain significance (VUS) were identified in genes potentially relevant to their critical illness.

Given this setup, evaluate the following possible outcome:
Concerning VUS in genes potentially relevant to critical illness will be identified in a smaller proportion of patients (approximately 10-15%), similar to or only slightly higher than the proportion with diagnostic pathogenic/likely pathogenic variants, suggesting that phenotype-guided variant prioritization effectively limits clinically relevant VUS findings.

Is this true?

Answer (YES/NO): NO